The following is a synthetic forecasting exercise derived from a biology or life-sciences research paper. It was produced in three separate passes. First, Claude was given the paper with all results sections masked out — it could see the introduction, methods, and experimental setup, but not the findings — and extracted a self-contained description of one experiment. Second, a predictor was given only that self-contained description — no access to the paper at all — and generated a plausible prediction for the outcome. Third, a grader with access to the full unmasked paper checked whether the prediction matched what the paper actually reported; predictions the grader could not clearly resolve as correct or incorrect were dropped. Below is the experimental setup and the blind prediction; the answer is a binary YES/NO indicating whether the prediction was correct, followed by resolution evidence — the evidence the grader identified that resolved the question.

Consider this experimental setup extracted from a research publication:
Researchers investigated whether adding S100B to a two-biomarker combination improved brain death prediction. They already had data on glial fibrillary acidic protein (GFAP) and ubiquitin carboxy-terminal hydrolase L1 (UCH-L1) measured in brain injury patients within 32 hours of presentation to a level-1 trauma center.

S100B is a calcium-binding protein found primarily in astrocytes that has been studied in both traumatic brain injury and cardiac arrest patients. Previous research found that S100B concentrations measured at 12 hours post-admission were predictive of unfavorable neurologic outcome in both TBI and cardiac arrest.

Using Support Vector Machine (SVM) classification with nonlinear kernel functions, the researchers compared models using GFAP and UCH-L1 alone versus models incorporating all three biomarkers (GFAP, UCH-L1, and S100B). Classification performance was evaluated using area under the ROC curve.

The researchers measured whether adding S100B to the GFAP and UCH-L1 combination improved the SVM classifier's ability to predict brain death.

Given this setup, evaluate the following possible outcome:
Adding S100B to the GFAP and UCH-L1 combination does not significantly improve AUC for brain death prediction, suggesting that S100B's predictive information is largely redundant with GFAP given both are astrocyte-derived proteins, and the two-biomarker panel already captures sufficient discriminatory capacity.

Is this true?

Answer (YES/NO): NO